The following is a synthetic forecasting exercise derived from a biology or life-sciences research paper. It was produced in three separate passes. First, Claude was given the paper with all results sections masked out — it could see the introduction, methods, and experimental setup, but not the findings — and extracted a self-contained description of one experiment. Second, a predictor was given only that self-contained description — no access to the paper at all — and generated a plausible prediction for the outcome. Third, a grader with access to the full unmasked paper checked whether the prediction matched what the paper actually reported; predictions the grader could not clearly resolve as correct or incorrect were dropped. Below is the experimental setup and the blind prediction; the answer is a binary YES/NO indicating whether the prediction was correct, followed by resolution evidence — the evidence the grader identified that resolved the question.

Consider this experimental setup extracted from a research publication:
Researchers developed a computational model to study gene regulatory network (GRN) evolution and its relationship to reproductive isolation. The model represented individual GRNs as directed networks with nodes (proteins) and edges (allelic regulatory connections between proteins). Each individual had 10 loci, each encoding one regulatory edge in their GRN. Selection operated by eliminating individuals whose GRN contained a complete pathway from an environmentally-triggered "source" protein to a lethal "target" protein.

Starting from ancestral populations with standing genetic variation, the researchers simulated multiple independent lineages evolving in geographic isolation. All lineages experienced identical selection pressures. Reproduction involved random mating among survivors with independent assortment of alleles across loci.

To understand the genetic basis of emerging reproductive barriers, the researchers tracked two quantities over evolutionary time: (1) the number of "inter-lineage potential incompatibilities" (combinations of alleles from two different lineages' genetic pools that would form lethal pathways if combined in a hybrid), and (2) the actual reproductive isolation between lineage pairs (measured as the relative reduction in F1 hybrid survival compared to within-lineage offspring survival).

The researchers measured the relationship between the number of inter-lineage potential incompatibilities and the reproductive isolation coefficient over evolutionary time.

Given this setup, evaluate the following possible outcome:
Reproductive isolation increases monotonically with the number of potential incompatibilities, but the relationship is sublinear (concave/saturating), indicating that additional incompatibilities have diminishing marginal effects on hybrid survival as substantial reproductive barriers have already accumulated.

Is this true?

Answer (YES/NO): NO